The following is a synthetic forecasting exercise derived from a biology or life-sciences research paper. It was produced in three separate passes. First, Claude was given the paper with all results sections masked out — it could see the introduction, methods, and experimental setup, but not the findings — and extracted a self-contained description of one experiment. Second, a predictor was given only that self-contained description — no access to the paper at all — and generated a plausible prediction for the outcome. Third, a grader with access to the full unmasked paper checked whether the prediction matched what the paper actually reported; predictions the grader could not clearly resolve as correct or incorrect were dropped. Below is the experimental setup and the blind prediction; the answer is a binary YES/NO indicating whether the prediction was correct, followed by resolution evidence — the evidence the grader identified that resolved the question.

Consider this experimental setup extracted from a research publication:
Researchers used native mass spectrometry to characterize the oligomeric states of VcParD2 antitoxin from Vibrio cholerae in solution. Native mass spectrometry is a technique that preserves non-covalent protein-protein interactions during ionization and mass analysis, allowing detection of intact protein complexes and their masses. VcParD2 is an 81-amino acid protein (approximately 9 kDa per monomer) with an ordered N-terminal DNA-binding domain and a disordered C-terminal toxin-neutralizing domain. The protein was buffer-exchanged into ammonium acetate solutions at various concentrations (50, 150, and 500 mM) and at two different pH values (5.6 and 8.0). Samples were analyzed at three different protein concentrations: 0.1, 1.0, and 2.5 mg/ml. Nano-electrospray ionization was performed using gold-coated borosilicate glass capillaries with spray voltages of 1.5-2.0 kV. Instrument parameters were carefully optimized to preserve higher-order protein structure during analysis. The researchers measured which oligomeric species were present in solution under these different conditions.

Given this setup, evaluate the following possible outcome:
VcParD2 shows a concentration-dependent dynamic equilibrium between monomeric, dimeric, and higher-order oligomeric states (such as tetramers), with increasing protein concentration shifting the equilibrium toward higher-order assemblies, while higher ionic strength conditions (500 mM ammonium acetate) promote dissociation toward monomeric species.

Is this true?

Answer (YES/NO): NO